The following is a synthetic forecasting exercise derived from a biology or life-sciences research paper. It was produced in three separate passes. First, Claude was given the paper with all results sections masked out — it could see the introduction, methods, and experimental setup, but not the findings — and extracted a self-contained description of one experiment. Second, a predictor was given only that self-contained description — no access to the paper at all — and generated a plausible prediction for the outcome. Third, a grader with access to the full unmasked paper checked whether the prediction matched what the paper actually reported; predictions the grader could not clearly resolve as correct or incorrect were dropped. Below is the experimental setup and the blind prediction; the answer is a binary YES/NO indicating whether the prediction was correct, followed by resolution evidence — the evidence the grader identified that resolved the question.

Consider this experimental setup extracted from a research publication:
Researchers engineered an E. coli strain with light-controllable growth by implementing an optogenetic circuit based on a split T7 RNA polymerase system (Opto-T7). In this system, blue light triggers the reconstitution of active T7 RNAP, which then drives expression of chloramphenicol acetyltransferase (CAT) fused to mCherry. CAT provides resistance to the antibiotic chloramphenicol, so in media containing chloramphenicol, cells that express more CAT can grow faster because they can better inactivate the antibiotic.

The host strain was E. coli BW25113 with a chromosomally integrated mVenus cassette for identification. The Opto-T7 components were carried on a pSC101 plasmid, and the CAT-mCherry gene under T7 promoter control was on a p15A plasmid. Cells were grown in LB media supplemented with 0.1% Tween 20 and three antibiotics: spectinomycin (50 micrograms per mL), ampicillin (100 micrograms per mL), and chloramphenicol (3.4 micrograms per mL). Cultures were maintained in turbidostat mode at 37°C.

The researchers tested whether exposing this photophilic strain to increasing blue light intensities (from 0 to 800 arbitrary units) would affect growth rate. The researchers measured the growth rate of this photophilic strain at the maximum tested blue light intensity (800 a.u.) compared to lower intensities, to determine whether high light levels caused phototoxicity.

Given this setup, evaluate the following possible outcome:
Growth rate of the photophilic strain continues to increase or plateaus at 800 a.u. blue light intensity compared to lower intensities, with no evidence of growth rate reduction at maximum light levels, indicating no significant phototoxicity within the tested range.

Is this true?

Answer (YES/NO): YES